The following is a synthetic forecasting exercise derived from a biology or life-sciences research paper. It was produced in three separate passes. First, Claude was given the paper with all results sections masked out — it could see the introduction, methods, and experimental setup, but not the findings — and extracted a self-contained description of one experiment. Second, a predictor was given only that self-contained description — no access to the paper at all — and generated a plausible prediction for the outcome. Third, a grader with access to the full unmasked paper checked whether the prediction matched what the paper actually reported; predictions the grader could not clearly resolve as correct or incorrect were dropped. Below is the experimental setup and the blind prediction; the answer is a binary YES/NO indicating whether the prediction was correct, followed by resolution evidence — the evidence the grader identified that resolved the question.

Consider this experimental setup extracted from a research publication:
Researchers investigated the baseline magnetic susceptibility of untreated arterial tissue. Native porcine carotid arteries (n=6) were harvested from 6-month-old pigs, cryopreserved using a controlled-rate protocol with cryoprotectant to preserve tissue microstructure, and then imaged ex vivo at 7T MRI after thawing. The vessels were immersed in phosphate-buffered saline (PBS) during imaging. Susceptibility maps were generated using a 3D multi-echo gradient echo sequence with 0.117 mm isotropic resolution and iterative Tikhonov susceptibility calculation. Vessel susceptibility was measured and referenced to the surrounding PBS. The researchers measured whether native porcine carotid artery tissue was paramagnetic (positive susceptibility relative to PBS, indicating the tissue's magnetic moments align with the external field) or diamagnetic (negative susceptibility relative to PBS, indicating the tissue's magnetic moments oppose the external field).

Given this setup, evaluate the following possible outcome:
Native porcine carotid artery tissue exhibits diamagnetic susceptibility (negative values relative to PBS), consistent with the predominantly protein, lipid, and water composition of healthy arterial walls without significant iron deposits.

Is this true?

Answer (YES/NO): YES